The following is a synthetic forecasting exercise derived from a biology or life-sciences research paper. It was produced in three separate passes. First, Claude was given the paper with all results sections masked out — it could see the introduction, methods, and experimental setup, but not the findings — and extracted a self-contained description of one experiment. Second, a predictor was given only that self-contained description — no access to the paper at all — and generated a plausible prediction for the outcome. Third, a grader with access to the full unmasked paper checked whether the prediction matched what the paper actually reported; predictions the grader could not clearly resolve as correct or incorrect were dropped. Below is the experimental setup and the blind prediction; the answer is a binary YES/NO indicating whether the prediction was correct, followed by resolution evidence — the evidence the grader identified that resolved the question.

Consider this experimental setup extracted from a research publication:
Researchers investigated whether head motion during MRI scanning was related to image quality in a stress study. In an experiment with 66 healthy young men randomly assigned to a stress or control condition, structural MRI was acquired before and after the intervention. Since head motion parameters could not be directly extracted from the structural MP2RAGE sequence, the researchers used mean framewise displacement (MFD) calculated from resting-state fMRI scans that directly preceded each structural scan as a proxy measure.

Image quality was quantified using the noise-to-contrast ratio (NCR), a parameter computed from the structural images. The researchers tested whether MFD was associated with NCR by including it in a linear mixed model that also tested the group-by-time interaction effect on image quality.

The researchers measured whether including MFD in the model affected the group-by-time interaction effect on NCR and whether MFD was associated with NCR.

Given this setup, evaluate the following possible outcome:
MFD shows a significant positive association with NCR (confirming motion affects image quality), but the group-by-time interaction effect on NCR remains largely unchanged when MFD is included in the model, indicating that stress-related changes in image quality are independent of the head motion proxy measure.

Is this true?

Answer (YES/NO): NO